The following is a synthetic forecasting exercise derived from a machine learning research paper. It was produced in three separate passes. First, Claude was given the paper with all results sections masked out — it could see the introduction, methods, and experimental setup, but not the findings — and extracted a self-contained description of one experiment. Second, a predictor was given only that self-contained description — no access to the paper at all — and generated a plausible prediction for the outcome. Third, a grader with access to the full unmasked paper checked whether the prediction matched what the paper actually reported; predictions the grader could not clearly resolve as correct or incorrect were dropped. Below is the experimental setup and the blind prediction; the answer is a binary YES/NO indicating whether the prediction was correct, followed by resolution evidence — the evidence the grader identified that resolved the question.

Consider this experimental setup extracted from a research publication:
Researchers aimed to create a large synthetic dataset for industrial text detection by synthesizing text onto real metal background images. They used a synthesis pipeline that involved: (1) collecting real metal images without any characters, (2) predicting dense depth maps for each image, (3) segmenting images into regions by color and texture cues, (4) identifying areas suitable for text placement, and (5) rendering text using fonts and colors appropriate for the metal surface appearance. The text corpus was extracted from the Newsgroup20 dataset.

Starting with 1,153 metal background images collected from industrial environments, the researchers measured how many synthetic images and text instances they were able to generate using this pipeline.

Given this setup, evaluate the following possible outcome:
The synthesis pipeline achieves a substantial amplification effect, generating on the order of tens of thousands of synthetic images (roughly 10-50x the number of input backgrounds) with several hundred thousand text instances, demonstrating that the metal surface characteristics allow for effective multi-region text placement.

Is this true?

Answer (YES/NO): NO